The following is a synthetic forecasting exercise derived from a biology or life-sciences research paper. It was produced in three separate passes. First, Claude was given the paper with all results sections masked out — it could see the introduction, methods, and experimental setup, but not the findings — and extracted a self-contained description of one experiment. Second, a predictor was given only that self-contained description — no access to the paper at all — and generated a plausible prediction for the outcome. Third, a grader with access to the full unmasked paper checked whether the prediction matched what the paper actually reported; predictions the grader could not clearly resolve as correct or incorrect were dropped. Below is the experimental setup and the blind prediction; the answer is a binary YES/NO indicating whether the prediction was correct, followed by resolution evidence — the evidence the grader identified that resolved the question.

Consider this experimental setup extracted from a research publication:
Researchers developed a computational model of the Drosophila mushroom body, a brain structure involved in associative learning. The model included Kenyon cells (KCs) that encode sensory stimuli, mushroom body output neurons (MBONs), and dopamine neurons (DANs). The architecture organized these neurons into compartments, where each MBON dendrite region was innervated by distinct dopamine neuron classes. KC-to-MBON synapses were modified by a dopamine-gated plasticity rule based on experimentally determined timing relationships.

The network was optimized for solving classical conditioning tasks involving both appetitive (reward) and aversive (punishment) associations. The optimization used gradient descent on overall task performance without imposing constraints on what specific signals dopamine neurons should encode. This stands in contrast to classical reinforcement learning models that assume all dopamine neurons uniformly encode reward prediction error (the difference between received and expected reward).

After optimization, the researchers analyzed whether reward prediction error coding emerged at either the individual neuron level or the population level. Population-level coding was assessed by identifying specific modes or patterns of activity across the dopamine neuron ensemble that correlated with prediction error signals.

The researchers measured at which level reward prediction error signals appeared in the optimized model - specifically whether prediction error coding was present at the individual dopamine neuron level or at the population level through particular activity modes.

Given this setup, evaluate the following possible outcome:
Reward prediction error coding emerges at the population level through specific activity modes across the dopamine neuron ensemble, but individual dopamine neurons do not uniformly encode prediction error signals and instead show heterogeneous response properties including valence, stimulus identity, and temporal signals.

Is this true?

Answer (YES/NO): YES